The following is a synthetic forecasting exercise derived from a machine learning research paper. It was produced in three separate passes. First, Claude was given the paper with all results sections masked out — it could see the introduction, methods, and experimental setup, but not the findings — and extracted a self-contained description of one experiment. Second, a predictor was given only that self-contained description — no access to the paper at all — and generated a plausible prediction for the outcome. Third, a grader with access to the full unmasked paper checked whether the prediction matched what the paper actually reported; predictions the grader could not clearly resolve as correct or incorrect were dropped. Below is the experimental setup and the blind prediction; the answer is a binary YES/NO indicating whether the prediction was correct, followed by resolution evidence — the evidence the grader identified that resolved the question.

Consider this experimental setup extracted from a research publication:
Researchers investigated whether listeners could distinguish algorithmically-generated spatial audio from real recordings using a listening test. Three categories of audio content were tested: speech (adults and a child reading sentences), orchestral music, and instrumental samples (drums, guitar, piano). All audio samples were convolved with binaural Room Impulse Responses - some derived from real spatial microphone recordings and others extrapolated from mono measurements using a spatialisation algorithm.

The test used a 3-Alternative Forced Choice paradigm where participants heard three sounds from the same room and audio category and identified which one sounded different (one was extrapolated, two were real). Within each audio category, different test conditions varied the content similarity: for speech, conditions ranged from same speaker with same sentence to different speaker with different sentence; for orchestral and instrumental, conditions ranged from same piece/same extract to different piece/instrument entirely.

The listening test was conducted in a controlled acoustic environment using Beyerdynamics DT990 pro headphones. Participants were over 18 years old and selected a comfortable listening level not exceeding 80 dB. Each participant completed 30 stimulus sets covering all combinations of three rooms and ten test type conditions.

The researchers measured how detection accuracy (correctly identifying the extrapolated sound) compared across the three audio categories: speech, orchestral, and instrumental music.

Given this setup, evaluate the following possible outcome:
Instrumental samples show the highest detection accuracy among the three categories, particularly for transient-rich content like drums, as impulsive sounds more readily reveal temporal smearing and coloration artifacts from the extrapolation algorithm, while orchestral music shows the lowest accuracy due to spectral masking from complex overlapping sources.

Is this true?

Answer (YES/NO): NO